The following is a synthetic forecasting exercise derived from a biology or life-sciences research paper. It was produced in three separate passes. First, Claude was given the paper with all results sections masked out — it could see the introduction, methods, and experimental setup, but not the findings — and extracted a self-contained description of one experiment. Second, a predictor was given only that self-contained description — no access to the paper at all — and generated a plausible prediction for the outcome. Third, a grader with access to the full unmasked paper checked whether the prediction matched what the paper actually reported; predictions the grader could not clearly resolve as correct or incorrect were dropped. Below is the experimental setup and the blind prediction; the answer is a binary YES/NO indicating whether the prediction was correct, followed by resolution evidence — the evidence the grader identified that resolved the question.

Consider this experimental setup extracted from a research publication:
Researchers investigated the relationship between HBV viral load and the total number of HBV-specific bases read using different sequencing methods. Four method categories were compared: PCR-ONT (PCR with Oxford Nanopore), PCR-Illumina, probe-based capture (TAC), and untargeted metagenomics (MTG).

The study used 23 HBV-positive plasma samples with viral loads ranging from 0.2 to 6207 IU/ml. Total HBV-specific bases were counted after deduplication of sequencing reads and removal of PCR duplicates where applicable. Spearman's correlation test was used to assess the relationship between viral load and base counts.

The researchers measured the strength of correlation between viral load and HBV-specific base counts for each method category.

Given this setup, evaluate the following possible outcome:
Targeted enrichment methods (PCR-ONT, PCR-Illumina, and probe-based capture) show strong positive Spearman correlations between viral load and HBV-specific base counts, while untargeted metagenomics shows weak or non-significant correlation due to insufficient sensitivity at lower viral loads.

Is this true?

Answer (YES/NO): NO